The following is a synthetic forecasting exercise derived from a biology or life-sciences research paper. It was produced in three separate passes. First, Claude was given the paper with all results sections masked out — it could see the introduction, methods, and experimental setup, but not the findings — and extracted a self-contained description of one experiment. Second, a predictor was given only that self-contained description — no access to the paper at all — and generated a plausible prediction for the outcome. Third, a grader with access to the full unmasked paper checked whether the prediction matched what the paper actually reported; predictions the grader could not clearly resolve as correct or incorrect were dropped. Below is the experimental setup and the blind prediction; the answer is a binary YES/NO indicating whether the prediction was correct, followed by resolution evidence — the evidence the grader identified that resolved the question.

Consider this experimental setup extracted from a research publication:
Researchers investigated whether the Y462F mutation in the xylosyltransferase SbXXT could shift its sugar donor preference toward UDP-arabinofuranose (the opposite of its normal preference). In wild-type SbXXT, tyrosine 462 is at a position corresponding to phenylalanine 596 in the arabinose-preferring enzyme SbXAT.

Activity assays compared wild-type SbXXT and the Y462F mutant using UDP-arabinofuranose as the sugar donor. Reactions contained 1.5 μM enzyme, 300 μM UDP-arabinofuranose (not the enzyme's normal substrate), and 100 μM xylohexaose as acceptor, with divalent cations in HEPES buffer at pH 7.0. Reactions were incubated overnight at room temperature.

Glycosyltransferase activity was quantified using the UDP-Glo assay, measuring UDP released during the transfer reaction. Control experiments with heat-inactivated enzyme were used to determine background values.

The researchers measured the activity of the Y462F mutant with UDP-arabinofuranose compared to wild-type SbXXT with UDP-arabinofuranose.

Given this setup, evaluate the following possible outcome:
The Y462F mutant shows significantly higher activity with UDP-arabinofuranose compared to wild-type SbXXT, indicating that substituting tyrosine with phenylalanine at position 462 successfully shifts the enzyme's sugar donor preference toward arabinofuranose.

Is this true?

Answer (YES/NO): NO